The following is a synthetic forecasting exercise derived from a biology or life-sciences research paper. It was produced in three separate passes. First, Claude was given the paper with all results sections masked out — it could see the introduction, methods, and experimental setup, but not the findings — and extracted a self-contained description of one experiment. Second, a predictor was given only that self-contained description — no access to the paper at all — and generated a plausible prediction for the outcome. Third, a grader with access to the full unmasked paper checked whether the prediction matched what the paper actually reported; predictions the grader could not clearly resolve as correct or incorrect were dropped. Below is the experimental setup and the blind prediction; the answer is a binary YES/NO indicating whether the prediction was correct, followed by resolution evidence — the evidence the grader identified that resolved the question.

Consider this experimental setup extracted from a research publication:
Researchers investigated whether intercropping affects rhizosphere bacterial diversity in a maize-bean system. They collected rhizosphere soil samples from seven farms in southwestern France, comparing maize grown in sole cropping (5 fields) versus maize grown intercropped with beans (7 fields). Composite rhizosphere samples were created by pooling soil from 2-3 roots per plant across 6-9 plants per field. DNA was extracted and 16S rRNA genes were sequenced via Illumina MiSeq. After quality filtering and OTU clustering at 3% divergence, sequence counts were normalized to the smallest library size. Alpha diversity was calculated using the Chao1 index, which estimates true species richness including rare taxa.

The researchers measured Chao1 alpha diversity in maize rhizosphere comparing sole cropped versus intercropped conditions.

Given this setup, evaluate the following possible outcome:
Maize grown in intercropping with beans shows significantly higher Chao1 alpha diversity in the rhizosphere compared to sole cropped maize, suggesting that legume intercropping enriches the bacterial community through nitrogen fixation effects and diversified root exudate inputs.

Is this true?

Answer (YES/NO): NO